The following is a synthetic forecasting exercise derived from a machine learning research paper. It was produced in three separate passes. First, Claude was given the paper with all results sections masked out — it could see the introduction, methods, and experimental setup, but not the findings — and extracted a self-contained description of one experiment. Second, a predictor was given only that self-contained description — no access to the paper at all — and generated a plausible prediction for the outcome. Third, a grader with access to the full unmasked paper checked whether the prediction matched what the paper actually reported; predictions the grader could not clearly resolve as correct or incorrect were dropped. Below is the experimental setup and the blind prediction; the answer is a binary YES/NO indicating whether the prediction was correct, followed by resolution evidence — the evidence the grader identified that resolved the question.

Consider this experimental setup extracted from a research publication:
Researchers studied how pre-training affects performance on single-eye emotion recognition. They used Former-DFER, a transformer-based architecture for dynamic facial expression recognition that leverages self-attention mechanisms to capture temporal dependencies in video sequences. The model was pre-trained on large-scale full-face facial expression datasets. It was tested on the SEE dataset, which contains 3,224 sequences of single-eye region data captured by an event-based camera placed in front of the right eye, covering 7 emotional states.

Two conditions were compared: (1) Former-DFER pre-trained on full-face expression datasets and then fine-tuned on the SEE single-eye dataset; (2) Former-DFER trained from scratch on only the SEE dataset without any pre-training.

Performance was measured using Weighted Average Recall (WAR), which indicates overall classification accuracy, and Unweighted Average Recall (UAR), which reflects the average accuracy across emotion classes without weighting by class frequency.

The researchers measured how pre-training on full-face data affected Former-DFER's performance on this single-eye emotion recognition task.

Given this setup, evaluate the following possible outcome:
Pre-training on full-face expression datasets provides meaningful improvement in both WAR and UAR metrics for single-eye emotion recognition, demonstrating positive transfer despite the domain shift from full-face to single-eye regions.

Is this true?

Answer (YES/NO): YES